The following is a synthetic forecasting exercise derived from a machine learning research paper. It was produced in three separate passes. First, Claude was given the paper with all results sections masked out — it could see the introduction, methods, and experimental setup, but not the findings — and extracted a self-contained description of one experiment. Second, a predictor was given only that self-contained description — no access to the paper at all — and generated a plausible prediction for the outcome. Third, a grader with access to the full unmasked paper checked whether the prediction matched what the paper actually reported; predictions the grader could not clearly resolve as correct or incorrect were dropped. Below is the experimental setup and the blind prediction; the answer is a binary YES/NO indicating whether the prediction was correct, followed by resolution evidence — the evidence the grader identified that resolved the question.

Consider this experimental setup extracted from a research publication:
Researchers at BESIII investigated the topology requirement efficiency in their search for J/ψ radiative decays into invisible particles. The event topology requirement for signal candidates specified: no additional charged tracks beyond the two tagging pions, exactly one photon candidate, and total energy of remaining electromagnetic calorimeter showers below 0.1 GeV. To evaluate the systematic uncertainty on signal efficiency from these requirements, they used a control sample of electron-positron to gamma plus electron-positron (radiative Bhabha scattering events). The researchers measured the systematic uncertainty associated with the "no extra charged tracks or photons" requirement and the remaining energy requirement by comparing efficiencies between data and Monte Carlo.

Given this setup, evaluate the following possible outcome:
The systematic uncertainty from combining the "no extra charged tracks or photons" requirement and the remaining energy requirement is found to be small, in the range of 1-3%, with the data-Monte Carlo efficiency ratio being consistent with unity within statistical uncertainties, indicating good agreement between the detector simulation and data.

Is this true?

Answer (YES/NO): NO